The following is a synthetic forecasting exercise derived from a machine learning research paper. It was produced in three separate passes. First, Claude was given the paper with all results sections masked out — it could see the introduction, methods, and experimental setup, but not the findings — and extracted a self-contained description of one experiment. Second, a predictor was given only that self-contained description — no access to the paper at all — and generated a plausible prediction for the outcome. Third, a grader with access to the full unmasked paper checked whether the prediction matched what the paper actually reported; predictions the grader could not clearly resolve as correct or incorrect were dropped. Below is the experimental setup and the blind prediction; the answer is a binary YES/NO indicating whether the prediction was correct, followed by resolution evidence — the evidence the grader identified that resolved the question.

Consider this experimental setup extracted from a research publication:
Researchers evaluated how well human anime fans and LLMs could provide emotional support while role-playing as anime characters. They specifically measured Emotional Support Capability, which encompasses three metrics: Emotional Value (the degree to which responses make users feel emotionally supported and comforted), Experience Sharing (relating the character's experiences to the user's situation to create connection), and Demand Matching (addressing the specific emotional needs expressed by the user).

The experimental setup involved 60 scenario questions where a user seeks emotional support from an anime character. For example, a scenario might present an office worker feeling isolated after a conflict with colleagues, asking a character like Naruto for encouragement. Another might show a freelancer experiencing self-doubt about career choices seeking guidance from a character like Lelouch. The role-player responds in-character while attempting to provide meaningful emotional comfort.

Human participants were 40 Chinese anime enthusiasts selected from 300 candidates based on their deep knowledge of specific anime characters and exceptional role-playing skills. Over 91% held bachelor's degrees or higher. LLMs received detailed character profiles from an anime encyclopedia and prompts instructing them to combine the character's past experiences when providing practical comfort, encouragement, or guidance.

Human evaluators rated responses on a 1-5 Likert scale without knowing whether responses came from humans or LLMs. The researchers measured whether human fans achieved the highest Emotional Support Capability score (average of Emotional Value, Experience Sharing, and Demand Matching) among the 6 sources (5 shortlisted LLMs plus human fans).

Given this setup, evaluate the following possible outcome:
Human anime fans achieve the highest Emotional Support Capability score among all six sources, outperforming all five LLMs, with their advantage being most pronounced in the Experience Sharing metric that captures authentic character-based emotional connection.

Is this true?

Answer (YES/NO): NO